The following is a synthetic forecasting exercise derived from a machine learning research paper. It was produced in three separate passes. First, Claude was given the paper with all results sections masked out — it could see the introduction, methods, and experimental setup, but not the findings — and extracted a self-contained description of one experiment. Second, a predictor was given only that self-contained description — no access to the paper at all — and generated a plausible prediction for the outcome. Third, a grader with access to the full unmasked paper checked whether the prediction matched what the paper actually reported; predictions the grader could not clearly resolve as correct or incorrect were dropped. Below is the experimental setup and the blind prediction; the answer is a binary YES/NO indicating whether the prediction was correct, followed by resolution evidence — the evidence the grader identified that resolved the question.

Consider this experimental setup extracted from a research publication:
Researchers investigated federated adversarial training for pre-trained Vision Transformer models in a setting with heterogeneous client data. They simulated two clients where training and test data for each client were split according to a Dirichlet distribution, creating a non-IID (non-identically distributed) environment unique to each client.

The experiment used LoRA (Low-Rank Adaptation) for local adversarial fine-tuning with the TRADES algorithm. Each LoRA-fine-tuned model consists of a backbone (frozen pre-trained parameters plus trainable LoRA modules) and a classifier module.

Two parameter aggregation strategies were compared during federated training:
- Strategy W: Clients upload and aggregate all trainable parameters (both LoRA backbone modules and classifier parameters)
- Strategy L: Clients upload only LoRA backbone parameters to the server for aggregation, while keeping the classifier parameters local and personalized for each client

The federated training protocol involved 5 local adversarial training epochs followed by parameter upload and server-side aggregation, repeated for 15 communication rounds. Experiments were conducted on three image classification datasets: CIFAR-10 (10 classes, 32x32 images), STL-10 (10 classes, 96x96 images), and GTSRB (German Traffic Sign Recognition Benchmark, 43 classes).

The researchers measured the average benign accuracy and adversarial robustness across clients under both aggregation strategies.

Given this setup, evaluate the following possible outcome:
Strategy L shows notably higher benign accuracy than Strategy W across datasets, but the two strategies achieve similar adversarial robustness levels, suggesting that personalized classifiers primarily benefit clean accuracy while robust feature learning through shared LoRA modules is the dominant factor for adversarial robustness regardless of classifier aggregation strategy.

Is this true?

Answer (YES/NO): NO